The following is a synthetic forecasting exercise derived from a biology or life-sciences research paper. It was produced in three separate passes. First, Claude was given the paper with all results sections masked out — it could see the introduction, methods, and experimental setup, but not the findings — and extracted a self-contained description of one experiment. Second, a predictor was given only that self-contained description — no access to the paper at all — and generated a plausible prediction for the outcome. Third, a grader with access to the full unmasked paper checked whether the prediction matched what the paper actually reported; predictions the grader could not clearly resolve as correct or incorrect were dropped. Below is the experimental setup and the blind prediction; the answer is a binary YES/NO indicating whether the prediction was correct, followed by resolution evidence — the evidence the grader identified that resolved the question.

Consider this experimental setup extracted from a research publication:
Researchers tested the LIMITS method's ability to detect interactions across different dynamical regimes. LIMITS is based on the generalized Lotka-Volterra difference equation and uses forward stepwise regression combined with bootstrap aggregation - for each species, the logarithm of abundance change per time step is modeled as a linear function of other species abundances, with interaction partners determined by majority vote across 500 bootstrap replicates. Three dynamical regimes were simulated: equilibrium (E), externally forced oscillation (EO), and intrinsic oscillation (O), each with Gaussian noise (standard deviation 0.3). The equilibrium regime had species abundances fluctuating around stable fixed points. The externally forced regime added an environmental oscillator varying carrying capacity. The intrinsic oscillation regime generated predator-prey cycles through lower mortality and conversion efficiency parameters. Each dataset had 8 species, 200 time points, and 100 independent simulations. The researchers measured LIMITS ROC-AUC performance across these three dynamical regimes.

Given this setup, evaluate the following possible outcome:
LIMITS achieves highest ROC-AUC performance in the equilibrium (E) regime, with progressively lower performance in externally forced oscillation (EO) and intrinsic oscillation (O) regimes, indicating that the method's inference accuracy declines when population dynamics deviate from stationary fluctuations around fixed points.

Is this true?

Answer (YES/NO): NO